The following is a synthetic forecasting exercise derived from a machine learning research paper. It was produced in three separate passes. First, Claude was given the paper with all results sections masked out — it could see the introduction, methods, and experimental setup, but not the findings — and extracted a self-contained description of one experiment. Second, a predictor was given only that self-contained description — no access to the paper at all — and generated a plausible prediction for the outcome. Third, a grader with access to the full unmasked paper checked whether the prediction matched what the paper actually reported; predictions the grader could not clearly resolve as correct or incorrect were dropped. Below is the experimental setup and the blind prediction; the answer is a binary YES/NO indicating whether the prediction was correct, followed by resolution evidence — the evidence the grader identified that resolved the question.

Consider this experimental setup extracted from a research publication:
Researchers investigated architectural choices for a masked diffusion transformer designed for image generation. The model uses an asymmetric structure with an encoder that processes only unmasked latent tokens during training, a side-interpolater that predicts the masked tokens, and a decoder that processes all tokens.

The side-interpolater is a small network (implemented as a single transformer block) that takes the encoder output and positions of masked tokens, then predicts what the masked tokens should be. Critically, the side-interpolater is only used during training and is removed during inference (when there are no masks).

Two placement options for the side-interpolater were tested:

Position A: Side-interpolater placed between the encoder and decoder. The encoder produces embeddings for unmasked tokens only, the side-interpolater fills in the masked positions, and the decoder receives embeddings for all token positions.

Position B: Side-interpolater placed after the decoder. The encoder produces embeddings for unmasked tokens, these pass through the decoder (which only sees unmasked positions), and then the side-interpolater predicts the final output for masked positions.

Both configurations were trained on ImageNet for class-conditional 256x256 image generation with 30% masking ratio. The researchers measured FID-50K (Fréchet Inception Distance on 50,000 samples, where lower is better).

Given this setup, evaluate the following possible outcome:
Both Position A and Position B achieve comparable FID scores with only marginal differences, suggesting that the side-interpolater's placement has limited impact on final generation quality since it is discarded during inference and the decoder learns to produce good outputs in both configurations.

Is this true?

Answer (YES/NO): NO